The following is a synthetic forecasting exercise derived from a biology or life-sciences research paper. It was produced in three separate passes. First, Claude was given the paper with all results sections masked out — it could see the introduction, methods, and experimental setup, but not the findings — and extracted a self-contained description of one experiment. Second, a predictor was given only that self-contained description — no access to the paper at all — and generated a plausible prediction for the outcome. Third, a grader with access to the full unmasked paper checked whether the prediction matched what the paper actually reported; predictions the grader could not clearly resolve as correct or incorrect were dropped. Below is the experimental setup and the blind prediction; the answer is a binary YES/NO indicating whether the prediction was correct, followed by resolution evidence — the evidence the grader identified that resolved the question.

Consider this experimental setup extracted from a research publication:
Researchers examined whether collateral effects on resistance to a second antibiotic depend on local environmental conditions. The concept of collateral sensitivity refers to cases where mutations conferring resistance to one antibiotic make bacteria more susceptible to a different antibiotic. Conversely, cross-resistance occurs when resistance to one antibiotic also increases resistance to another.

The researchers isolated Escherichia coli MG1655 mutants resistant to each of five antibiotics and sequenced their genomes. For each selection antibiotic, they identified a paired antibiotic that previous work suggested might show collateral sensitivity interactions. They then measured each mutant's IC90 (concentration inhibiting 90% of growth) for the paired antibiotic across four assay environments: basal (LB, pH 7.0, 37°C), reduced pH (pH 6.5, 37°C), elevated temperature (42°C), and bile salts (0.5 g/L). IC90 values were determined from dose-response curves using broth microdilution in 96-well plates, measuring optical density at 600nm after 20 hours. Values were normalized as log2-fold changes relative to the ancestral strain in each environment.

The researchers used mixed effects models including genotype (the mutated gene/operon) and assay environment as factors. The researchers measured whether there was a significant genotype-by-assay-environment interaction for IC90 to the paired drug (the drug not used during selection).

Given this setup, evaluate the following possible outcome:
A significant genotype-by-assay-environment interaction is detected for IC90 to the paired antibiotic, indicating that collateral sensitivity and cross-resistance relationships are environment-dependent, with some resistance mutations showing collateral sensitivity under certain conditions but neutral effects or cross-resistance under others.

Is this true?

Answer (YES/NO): YES